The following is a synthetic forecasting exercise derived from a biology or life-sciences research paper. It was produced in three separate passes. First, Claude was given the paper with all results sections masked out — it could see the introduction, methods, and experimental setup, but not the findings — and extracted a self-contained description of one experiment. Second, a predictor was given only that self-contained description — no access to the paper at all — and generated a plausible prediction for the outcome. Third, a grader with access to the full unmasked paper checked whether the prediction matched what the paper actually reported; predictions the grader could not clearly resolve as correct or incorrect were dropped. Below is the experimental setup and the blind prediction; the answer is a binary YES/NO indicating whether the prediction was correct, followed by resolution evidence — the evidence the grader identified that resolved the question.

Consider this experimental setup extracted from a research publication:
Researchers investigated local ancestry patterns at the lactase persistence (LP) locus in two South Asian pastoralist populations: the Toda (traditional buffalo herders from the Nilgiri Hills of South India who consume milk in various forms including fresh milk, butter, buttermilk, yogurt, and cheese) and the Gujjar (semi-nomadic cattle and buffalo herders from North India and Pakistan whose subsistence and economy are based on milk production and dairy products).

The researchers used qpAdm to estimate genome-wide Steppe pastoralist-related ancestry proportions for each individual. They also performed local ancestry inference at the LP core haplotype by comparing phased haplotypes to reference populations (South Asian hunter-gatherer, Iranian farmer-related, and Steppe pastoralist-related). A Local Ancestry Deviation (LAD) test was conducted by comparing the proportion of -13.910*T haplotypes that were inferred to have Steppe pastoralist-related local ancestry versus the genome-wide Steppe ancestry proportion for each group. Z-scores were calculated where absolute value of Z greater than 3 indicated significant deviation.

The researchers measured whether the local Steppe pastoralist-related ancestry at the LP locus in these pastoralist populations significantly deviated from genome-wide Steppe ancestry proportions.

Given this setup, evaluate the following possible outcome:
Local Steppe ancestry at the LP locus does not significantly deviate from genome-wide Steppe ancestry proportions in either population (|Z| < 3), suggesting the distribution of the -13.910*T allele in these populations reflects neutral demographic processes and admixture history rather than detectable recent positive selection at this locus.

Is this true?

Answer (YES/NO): NO